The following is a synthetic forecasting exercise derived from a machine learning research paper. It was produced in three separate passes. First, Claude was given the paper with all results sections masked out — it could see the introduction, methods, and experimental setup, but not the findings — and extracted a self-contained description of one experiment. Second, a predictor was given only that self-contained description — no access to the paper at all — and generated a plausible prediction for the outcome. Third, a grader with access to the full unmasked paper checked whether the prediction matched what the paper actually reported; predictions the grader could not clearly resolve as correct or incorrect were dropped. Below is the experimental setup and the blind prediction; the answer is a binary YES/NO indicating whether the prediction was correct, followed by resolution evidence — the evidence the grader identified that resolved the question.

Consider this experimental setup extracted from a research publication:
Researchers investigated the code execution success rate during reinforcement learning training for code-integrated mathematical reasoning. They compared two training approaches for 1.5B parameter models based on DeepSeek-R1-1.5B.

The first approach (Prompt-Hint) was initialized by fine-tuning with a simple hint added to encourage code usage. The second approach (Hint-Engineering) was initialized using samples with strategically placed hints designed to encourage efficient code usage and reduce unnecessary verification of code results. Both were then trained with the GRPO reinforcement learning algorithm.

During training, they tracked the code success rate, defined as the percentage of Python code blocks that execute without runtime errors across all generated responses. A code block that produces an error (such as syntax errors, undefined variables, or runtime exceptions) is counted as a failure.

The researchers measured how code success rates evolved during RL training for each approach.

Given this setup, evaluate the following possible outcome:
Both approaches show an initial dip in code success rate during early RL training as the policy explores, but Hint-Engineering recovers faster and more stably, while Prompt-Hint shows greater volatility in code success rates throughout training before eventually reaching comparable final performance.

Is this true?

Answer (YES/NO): NO